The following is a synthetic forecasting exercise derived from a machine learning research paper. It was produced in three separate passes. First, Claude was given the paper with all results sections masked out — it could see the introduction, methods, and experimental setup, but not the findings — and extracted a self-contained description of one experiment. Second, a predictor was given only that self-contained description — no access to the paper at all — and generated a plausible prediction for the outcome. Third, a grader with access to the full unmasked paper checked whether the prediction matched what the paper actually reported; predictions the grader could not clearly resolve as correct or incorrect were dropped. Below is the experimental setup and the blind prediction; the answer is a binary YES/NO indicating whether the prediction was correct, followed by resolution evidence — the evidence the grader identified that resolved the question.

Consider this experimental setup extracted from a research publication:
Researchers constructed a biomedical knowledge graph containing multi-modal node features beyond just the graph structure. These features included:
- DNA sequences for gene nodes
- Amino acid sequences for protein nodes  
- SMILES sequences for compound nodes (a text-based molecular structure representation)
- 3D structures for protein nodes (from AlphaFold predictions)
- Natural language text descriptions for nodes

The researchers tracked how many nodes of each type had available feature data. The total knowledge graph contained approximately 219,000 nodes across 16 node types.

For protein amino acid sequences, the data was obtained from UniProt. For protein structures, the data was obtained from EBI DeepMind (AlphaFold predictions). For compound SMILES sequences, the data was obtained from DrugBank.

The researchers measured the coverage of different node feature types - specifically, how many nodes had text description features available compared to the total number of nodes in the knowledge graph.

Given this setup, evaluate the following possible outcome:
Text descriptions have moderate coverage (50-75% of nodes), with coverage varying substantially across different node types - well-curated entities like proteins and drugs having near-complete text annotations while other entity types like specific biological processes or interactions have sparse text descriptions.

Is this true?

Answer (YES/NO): NO